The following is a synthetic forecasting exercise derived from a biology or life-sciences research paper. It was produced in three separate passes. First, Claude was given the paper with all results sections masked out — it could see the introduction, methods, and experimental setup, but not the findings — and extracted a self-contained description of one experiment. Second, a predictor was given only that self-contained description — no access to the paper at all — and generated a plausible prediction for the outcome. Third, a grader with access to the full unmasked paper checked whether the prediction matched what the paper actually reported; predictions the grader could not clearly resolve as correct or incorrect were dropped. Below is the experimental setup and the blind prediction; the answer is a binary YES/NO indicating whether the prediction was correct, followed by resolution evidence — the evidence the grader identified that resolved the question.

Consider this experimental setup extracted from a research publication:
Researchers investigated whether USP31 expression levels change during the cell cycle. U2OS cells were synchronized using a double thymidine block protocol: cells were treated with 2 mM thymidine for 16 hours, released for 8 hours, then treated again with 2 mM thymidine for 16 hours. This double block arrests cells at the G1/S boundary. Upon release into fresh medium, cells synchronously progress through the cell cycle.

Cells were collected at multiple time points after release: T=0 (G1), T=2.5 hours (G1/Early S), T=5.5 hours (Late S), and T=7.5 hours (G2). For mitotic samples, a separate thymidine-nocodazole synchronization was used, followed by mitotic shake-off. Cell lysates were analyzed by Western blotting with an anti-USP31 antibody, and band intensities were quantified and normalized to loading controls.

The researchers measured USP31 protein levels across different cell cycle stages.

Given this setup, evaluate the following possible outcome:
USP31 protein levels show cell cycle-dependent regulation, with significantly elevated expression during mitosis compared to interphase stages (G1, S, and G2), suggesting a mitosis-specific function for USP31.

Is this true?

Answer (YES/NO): YES